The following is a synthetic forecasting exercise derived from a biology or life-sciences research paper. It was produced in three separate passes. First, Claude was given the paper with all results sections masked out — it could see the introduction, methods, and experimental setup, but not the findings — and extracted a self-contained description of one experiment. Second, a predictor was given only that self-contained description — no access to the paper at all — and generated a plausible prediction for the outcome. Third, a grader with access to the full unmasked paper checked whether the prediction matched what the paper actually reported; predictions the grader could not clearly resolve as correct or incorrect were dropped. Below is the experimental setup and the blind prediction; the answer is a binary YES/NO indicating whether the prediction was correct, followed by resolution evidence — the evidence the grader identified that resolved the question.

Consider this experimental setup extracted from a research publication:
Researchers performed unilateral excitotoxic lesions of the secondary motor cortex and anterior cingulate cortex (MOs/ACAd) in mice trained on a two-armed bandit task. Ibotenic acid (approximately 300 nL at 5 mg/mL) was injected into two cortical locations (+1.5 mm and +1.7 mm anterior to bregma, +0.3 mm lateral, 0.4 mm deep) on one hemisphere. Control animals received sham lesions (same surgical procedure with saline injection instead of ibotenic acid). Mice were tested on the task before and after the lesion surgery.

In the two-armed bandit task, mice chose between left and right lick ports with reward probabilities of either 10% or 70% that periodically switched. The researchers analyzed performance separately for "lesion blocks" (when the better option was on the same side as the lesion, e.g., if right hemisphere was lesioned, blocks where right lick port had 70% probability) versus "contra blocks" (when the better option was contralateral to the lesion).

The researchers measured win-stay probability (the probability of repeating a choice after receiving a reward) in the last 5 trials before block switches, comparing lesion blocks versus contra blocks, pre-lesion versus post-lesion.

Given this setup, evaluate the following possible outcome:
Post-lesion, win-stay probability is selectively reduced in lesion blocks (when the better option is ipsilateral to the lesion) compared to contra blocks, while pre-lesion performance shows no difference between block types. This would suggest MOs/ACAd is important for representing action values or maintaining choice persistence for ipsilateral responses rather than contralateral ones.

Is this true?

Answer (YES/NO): NO